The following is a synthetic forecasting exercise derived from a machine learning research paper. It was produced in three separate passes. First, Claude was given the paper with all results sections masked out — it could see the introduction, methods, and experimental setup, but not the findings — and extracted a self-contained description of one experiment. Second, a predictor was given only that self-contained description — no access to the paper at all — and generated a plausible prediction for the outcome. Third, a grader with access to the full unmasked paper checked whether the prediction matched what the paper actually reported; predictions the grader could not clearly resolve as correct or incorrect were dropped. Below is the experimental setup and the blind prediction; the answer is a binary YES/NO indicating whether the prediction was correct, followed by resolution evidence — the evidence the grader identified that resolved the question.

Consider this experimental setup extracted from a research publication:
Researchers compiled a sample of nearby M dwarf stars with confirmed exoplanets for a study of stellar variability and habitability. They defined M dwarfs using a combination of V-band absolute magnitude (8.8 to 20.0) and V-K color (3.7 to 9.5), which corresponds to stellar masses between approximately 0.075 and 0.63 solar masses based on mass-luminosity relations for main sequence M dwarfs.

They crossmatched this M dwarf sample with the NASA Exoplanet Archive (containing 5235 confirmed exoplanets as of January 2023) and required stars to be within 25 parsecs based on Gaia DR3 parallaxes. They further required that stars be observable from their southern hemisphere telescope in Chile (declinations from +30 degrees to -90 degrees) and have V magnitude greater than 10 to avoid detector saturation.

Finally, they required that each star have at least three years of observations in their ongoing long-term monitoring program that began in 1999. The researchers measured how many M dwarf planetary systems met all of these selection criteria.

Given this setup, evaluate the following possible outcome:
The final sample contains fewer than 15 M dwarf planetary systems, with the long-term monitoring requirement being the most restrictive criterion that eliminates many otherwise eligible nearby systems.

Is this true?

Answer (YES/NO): NO